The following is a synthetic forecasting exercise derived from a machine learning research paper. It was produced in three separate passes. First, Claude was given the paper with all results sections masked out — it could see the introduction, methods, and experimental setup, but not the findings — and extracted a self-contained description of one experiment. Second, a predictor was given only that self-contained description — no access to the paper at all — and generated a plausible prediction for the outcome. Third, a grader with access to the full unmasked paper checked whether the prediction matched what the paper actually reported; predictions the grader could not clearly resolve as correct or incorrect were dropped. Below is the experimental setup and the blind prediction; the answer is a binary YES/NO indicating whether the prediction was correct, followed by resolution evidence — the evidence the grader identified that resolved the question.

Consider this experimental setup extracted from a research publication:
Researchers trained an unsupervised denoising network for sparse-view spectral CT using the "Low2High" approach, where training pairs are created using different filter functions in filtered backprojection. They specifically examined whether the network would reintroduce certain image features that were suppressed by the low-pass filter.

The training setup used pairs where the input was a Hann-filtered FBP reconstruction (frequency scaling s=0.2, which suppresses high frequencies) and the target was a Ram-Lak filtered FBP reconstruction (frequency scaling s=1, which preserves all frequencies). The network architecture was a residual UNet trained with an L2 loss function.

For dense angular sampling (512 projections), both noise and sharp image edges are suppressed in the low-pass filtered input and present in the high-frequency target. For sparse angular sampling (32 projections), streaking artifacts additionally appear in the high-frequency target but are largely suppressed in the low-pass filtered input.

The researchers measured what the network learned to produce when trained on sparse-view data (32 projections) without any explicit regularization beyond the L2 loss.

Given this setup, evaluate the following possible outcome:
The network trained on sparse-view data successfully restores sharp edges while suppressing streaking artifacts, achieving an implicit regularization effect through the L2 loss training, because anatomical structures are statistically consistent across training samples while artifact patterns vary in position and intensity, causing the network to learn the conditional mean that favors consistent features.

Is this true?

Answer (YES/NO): NO